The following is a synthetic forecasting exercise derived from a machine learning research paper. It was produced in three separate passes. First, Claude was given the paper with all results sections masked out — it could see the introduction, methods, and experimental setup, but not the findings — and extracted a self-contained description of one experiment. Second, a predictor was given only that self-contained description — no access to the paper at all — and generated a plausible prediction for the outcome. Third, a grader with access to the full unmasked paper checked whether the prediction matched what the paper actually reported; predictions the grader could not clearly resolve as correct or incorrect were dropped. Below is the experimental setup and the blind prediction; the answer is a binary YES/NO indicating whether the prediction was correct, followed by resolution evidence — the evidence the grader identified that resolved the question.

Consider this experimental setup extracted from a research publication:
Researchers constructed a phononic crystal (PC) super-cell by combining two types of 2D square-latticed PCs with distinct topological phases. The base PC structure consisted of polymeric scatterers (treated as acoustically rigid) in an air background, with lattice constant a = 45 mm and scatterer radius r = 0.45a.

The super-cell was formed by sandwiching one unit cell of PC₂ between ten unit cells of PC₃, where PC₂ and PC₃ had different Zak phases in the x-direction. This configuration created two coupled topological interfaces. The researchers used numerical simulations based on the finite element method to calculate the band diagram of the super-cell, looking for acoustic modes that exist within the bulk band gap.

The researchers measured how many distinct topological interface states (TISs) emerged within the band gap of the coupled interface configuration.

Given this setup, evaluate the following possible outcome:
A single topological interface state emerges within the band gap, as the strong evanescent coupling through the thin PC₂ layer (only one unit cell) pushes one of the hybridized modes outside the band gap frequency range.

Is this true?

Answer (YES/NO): NO